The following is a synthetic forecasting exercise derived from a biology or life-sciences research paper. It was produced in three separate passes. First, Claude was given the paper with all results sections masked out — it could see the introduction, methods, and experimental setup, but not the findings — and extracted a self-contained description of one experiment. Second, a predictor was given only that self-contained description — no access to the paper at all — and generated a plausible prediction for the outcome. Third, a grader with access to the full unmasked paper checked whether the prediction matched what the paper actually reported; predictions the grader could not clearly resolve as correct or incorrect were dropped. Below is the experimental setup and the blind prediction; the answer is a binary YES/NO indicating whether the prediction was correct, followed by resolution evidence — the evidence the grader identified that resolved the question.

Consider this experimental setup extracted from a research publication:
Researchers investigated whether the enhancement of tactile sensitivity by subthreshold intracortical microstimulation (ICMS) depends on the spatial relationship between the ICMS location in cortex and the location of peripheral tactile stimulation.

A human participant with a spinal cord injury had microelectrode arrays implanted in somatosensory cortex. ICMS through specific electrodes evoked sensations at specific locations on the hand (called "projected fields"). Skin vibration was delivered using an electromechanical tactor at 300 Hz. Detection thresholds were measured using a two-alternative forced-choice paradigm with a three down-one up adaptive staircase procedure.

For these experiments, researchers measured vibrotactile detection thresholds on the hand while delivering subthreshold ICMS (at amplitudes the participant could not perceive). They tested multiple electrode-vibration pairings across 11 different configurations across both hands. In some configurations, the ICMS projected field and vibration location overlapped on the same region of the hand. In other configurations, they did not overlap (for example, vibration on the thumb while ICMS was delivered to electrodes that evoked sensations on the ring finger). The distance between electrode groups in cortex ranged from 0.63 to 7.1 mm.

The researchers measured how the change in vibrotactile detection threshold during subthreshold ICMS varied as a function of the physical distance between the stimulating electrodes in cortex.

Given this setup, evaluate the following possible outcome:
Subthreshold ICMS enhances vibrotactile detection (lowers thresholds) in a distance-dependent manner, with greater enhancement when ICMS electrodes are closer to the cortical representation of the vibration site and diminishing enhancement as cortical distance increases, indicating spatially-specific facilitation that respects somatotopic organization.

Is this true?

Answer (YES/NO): YES